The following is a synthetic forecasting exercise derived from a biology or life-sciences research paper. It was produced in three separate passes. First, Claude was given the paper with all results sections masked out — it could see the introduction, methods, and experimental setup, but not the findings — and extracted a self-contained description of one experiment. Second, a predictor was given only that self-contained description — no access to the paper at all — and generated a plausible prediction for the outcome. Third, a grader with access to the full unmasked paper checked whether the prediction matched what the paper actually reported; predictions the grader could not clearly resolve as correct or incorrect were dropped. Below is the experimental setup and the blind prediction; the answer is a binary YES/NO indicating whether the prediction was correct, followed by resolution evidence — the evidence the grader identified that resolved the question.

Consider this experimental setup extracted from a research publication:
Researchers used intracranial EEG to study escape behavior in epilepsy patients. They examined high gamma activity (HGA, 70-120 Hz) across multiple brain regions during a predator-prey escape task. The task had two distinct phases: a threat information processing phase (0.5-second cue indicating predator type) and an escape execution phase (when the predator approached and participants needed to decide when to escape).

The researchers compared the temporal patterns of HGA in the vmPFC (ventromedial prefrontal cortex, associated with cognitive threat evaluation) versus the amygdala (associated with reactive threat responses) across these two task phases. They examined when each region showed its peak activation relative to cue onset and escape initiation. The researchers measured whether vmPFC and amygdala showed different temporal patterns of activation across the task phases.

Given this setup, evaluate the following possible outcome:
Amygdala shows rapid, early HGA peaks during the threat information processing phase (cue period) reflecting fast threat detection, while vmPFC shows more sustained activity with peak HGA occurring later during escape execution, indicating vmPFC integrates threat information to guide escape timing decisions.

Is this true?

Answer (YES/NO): NO